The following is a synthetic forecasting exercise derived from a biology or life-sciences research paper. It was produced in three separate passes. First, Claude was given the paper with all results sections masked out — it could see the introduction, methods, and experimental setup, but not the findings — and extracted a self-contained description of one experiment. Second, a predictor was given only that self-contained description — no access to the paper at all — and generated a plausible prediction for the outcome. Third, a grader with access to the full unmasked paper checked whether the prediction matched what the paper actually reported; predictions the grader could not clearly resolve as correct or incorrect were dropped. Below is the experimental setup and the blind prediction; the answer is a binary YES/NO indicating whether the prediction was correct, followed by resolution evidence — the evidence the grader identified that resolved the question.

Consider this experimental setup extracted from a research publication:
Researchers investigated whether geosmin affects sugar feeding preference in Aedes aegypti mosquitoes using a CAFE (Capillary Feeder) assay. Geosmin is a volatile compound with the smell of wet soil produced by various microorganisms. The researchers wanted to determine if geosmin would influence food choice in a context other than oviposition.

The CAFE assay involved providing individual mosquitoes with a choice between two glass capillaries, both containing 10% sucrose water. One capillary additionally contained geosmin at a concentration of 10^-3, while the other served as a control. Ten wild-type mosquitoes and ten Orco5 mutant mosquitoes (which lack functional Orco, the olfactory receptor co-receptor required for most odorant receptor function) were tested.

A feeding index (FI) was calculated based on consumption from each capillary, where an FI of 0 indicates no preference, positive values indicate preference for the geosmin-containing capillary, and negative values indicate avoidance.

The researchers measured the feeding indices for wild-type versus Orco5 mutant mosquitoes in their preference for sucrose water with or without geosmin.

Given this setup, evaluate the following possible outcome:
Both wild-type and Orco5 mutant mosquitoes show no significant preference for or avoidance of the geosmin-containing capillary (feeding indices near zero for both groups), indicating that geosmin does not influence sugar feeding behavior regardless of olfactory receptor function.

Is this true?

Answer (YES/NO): NO